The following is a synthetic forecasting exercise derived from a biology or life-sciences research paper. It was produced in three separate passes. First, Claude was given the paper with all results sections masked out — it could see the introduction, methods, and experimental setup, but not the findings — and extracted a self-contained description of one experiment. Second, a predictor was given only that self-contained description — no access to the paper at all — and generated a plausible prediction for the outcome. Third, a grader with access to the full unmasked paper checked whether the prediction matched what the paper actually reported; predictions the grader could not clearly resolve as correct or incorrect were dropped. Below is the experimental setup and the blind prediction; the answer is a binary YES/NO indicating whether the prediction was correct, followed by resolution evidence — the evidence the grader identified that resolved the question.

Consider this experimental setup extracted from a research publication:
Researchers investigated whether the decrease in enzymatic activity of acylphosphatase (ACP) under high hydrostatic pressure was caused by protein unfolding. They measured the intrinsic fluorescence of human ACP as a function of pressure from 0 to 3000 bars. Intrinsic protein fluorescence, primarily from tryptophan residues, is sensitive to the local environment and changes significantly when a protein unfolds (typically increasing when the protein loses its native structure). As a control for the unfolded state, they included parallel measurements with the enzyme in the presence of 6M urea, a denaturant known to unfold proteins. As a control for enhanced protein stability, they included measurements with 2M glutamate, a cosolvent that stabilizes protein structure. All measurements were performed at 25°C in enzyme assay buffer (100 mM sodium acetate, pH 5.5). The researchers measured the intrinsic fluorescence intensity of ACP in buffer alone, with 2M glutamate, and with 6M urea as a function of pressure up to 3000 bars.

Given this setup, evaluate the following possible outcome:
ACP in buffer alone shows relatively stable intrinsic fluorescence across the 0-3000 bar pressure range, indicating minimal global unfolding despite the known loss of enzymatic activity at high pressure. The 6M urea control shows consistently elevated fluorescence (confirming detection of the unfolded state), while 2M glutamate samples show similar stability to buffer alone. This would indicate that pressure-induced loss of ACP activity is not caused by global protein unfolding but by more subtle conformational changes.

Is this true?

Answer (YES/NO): YES